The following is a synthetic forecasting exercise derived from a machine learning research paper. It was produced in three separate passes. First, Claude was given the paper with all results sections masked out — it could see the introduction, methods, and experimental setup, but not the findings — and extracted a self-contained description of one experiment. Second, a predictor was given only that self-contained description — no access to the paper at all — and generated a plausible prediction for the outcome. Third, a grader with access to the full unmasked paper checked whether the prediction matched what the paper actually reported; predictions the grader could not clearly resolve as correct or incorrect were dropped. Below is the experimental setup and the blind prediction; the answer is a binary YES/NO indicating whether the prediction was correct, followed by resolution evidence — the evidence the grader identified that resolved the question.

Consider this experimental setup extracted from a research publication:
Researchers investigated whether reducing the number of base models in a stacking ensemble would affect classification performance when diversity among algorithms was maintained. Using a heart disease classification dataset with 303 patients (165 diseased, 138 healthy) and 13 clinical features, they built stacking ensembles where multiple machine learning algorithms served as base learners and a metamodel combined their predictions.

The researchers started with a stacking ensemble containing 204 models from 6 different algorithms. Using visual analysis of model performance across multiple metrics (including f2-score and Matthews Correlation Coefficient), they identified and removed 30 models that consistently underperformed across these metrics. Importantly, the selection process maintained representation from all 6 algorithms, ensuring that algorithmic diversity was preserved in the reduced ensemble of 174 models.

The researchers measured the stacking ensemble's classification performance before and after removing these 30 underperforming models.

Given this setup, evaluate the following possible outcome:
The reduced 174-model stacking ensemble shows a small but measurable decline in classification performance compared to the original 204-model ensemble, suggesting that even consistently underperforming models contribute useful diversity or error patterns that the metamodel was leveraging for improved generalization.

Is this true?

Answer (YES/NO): NO